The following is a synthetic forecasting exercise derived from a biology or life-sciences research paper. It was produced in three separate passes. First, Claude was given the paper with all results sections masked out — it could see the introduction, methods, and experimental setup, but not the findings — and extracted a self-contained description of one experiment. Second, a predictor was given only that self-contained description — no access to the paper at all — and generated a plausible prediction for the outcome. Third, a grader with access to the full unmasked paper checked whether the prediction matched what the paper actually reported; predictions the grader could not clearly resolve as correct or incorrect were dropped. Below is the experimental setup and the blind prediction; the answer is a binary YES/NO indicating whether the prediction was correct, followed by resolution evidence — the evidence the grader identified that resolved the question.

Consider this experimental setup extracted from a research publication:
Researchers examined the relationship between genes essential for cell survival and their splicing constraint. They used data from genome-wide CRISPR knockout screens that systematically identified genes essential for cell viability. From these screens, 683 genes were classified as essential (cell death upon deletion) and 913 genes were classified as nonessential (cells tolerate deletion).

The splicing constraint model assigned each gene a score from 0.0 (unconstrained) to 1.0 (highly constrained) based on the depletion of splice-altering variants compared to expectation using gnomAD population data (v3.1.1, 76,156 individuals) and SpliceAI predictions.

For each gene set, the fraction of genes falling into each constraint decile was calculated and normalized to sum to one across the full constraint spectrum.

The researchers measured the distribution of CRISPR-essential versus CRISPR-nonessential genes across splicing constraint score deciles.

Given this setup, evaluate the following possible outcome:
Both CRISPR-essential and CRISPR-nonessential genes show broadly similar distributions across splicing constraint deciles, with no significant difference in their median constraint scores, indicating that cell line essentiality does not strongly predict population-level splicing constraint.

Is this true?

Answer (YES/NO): NO